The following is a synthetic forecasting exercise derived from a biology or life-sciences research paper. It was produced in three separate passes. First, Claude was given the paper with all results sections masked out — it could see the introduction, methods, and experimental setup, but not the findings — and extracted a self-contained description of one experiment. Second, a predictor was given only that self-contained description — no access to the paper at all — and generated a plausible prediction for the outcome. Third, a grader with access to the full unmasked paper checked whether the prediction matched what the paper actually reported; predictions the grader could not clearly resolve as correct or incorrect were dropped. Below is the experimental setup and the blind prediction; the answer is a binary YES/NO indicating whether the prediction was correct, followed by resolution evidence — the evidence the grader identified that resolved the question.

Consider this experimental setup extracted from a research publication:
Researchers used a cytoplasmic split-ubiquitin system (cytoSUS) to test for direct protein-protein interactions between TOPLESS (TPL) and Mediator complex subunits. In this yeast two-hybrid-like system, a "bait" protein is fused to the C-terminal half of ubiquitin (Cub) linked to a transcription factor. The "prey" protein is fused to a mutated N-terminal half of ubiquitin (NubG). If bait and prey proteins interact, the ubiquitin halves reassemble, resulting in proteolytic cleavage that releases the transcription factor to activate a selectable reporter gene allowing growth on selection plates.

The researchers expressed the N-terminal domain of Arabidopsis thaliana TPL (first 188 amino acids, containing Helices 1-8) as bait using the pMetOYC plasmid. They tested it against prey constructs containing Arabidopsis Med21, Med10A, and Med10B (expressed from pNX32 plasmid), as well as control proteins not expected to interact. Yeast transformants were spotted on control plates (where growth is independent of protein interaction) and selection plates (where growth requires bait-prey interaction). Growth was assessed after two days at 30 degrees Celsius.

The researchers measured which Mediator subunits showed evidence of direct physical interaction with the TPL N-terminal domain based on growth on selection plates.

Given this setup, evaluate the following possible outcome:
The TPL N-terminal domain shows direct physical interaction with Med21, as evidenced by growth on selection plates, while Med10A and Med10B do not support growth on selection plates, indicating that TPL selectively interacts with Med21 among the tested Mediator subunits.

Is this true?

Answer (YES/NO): NO